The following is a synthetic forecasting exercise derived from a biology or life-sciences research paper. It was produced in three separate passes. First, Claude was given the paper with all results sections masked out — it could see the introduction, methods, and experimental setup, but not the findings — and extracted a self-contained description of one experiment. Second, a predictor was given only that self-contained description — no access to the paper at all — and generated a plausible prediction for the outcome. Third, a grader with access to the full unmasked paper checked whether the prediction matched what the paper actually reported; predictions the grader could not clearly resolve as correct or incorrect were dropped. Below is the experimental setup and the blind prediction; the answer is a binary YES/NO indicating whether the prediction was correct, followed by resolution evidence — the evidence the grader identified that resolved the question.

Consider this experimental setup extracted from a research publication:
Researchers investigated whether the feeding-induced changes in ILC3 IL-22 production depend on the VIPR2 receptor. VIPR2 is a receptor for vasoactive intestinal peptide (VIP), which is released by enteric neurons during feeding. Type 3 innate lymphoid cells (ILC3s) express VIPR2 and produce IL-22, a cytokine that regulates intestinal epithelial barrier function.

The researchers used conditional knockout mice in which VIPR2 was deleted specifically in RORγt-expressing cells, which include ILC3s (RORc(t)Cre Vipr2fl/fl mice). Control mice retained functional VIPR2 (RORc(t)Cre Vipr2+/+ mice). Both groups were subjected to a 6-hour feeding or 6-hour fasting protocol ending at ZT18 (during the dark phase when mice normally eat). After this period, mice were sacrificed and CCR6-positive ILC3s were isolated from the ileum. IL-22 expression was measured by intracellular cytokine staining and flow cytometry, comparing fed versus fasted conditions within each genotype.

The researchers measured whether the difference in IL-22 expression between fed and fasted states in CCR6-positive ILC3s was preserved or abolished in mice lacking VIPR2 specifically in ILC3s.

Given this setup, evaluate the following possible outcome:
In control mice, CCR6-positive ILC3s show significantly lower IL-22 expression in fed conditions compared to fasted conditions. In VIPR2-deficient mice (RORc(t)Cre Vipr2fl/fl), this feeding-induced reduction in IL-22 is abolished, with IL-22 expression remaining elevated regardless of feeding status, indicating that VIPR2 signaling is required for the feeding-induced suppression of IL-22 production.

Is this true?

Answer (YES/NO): YES